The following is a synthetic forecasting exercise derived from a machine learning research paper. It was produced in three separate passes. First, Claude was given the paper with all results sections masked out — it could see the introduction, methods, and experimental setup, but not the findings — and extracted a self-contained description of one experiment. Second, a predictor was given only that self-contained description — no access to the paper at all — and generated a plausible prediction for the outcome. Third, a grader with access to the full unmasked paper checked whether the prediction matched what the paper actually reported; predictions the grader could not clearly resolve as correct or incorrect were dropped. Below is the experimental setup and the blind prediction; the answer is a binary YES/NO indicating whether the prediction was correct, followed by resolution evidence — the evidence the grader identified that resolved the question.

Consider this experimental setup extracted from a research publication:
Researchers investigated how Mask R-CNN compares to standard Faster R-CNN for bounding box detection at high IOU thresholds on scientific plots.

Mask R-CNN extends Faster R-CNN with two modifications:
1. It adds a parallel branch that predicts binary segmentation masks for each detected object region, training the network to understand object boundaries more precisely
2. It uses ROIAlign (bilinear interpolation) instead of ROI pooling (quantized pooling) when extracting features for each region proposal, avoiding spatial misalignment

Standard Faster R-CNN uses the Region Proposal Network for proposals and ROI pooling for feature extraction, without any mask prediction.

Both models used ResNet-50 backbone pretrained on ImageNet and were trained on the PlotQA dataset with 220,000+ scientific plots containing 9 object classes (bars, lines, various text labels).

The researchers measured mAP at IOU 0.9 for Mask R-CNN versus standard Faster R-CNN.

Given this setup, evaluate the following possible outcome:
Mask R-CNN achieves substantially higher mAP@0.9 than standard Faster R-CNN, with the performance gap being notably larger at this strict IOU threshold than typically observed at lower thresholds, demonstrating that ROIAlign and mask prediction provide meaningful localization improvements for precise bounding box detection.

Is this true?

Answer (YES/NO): NO